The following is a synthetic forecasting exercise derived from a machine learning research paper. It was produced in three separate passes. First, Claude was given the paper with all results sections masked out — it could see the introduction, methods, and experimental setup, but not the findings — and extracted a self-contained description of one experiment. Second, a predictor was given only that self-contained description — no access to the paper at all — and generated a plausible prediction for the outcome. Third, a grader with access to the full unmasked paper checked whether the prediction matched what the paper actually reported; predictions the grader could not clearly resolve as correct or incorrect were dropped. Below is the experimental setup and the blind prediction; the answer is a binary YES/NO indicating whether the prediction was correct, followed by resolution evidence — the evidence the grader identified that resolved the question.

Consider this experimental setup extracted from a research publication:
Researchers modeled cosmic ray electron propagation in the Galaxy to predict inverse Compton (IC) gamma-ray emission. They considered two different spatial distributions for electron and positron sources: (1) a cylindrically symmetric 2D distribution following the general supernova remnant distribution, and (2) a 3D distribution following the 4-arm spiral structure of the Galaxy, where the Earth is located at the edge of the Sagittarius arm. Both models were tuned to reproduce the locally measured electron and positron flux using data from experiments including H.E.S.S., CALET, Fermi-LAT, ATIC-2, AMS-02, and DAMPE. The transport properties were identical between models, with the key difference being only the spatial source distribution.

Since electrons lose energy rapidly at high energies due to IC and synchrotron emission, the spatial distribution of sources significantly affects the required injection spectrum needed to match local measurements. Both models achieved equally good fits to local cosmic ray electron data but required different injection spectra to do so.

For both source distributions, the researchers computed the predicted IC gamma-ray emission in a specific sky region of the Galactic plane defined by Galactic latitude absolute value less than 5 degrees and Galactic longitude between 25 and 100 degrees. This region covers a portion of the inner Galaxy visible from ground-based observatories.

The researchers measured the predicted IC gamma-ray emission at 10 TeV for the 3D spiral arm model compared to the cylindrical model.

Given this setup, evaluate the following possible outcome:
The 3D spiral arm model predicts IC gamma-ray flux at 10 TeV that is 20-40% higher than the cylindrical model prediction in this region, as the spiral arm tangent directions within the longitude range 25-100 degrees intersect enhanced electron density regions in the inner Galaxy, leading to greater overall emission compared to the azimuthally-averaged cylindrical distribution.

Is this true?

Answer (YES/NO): NO